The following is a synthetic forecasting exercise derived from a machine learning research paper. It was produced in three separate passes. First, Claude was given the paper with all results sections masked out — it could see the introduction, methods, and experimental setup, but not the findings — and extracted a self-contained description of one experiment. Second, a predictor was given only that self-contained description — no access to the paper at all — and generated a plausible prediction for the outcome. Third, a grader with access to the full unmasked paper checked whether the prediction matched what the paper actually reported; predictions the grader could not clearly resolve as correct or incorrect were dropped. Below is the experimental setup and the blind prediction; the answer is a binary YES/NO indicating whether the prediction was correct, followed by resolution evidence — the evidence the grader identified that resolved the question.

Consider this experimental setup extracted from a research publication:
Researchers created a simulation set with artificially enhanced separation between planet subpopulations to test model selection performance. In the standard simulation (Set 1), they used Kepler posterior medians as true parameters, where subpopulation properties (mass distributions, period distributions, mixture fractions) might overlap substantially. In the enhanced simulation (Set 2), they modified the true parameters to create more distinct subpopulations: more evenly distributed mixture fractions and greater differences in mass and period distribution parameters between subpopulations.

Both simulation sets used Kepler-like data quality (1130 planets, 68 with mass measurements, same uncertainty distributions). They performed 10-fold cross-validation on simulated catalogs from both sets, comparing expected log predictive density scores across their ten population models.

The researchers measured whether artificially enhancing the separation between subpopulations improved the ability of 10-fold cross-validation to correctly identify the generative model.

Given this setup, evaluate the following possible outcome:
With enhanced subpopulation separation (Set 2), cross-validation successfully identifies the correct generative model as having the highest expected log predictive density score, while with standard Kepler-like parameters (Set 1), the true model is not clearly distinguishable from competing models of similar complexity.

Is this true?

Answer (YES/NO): NO